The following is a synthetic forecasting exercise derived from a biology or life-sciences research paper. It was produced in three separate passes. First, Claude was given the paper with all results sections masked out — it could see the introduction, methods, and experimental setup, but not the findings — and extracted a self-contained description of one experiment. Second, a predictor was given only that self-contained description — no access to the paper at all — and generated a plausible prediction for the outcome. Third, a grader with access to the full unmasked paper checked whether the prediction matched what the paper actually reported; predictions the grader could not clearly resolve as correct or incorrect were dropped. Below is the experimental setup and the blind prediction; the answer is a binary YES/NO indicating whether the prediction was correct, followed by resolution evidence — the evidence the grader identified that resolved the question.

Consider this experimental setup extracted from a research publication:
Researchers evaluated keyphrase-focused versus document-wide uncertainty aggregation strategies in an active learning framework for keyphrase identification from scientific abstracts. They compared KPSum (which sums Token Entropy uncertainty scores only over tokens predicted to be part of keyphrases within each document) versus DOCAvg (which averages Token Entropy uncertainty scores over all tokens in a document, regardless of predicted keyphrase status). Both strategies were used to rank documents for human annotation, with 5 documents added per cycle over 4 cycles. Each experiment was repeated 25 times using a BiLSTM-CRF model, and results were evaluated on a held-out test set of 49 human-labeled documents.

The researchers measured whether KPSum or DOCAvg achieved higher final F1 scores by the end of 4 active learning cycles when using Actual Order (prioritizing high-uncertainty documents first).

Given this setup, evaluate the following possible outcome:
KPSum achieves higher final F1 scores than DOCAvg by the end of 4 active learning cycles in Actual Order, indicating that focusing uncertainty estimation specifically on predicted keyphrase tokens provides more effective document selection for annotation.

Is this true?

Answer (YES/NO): NO